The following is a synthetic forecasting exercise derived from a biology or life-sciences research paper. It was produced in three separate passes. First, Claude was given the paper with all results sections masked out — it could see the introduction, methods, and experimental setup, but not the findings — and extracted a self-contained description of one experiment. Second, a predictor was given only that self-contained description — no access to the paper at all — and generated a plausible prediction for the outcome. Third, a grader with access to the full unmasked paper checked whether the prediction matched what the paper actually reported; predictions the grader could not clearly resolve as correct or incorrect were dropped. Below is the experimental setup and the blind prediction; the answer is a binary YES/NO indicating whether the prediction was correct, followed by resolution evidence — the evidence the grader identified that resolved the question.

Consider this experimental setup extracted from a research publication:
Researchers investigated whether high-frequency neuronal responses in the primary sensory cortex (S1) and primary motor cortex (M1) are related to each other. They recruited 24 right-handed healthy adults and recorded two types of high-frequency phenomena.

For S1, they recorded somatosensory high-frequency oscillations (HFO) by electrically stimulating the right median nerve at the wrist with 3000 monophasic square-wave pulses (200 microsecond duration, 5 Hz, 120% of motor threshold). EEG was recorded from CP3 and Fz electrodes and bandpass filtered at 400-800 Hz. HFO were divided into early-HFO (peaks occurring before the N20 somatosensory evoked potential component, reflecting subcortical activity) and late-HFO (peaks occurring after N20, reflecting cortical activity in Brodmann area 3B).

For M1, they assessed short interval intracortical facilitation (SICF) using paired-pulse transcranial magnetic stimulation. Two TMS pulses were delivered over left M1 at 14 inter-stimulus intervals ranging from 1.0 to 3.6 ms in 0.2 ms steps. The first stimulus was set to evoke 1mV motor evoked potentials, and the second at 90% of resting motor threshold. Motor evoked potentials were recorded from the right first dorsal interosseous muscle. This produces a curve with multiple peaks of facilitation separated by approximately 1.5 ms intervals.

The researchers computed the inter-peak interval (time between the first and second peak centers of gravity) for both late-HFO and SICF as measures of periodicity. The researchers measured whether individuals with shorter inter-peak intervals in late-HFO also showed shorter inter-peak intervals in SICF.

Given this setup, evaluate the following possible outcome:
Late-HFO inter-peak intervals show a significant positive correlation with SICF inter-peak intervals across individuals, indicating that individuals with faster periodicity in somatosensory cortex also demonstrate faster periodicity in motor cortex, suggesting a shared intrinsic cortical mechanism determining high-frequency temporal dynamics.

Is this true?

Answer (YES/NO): YES